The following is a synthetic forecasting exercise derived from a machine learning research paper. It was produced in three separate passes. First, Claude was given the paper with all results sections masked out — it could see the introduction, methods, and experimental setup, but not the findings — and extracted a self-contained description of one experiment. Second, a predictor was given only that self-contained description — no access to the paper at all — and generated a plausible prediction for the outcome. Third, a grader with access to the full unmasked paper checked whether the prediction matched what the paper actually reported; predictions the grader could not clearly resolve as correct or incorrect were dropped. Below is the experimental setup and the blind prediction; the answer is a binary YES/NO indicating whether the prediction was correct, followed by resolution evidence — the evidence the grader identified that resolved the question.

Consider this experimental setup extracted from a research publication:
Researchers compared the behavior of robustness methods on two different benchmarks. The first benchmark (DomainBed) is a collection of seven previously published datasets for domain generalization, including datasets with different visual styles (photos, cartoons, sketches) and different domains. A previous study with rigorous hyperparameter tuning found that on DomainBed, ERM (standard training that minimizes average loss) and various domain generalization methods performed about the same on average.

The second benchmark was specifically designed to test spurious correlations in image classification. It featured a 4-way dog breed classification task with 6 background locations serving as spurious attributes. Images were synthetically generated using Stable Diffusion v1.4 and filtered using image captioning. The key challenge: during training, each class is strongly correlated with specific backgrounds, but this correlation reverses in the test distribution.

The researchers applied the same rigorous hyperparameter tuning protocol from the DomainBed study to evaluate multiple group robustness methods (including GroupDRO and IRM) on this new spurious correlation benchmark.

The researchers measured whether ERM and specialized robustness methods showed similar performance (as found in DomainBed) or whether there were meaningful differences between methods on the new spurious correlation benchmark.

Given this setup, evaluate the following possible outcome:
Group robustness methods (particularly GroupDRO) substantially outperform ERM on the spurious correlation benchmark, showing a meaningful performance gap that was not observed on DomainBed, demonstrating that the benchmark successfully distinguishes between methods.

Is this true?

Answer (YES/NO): NO